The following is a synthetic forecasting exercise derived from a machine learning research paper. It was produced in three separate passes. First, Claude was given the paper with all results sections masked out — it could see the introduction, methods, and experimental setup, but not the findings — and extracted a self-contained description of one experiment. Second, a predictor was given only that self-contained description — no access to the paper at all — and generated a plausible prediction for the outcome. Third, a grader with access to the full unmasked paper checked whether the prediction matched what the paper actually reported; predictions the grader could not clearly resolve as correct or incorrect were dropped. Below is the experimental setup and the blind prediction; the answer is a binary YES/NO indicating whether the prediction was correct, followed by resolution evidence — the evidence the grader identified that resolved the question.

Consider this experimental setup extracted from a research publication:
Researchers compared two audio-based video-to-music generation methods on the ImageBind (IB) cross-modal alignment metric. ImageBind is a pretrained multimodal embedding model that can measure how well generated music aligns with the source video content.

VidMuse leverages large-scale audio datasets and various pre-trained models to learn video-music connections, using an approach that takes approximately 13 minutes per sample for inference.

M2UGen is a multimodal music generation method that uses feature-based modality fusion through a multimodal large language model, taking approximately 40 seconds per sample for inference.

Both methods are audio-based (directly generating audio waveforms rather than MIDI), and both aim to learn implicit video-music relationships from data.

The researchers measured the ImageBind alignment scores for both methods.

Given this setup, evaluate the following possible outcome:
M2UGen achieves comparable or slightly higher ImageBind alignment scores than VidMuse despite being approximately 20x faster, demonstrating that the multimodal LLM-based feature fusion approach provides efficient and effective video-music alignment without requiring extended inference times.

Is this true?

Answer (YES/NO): NO